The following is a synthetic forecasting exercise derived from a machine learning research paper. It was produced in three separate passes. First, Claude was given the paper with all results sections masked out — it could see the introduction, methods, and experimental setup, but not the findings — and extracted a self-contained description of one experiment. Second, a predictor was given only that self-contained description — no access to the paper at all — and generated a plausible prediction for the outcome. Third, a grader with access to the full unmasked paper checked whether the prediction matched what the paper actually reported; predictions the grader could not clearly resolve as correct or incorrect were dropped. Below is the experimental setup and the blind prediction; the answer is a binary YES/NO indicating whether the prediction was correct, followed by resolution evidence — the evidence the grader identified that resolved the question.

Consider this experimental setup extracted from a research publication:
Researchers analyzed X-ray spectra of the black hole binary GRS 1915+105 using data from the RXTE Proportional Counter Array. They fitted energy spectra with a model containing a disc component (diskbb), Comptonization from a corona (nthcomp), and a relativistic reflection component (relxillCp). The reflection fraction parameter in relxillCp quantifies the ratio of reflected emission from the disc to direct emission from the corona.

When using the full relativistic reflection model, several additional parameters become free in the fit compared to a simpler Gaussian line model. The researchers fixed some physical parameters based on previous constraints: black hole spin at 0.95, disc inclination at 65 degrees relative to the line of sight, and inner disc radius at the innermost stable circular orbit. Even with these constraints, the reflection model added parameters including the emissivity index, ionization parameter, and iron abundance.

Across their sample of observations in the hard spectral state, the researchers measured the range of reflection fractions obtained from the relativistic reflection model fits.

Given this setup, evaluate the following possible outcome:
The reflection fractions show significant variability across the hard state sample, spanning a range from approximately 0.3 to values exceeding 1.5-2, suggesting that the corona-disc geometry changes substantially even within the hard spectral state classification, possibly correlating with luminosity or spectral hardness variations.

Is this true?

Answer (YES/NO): NO